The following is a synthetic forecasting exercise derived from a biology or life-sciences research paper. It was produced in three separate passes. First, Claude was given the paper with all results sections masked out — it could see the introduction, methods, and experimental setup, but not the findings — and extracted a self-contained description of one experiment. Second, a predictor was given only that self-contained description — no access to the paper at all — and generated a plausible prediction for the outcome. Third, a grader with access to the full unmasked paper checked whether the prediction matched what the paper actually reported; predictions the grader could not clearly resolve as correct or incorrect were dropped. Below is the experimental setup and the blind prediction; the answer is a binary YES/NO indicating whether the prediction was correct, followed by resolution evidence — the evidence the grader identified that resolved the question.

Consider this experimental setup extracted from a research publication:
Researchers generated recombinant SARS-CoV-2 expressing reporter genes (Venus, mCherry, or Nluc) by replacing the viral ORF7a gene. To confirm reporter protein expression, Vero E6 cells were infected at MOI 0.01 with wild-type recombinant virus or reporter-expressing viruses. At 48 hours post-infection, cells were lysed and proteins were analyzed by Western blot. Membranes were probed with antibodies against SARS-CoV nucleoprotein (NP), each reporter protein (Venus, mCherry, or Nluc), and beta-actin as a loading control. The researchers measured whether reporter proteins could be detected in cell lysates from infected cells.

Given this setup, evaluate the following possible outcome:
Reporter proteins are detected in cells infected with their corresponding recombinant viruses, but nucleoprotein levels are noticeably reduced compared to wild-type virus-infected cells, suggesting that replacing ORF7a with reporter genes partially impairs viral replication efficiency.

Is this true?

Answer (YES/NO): NO